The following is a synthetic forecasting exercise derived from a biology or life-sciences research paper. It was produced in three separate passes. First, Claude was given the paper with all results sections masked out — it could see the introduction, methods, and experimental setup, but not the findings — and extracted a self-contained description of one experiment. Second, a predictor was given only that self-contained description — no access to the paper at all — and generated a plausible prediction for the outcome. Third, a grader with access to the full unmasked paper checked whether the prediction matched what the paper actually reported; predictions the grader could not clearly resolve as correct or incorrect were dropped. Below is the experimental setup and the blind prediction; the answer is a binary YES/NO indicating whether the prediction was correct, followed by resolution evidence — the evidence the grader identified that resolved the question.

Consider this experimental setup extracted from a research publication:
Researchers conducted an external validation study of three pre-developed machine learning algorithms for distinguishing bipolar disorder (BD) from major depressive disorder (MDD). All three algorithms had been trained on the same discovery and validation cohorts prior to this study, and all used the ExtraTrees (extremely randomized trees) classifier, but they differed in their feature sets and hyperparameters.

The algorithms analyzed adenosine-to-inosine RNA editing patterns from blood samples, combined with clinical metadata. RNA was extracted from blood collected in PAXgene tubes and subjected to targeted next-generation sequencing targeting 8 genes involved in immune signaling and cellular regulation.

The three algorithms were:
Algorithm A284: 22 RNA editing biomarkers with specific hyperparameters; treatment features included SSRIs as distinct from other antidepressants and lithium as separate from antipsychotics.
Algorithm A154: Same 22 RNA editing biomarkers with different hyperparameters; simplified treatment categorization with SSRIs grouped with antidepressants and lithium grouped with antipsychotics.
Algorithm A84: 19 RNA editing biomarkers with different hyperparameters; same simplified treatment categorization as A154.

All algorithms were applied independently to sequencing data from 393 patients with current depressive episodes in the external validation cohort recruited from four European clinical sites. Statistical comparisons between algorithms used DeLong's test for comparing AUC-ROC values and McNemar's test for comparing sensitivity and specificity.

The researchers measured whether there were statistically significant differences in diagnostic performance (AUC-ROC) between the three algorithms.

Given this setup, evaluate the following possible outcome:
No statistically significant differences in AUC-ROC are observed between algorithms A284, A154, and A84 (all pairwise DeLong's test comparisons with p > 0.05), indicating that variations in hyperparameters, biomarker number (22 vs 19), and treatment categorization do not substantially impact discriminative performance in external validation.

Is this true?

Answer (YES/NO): NO